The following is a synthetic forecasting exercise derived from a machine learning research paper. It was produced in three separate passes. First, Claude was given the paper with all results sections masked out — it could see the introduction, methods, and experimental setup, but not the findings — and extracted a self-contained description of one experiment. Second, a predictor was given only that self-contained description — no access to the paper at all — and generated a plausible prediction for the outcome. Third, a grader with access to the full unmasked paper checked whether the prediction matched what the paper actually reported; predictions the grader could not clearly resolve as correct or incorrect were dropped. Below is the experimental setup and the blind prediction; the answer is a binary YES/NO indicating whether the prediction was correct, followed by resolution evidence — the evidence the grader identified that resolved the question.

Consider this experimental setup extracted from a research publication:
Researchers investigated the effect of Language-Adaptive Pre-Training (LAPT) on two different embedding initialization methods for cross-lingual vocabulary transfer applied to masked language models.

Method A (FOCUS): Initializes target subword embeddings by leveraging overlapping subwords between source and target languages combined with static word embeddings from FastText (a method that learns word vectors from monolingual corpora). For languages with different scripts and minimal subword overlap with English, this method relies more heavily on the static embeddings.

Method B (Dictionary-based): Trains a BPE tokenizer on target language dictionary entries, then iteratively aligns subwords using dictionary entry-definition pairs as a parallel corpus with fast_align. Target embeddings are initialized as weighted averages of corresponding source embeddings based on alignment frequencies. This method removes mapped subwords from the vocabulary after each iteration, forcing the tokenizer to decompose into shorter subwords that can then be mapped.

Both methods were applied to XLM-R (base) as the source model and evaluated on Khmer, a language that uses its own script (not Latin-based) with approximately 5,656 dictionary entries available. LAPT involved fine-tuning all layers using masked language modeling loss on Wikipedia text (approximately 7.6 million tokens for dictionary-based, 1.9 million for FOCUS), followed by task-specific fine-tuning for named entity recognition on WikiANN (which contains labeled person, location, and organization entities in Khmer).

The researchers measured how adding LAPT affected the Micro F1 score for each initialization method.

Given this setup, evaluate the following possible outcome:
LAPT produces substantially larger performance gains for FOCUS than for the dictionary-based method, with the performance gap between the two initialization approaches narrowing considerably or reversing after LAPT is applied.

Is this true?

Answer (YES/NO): NO